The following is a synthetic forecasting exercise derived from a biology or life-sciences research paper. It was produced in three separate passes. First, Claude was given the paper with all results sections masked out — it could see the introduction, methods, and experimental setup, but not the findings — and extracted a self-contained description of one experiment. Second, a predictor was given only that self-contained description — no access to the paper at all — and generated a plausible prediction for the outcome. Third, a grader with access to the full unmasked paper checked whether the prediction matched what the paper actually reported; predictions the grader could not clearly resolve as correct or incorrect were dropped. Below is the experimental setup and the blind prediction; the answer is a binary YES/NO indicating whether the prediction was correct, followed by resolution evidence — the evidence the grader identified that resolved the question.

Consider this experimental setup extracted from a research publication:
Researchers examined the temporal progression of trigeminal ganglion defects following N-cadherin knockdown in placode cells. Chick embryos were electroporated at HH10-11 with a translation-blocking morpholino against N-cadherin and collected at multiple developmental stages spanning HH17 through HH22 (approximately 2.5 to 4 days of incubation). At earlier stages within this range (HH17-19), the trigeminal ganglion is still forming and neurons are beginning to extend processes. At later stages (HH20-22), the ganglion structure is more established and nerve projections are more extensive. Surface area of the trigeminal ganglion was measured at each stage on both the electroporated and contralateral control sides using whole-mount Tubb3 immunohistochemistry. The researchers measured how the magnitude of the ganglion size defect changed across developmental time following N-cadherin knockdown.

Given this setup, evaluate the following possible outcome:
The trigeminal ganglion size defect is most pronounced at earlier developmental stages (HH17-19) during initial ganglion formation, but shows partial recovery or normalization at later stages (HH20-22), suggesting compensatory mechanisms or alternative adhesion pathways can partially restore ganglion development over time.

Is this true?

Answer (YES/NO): NO